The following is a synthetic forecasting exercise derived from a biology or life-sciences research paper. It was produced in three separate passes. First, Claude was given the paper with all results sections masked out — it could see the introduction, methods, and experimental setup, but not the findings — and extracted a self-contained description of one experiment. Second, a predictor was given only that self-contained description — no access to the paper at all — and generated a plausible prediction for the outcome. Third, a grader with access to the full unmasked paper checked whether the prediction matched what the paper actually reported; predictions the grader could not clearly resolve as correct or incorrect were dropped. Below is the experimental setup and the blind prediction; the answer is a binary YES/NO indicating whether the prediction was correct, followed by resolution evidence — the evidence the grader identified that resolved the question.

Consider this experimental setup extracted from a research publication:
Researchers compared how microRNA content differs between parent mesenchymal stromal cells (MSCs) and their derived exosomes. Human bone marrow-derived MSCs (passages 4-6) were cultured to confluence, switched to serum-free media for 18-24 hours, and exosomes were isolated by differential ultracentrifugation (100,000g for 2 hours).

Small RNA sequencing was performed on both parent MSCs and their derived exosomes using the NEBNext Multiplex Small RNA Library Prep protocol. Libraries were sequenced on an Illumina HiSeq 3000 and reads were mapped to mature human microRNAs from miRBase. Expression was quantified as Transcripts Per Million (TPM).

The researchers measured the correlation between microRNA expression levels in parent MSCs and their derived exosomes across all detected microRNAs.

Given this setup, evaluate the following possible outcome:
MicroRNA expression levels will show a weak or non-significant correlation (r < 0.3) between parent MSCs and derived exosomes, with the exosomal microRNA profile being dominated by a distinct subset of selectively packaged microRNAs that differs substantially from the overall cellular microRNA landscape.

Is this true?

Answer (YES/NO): NO